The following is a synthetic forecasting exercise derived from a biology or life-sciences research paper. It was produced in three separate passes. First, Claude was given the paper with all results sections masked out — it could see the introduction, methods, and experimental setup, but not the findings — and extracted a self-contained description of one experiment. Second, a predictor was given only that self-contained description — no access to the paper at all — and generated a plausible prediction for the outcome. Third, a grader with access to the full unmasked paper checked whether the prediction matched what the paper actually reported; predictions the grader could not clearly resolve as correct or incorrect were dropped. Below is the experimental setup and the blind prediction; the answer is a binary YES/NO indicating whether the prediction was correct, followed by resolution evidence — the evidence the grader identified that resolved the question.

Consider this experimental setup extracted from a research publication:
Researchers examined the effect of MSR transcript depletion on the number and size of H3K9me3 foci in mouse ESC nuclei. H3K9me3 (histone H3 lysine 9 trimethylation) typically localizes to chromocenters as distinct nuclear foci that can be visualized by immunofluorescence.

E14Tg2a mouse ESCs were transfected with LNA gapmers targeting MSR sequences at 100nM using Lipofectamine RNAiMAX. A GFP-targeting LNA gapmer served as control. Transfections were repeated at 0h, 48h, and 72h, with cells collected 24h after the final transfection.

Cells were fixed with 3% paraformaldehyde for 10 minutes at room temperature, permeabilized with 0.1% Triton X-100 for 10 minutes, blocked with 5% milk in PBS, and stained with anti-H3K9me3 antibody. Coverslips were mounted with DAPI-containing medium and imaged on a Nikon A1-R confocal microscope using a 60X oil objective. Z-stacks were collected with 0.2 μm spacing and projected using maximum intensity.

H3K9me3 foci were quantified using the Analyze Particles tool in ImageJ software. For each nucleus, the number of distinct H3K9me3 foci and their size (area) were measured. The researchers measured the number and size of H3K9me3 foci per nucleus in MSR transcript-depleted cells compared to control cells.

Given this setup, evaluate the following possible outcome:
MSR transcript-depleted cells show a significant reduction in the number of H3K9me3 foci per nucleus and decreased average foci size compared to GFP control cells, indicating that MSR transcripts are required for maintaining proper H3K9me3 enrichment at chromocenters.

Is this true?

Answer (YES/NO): NO